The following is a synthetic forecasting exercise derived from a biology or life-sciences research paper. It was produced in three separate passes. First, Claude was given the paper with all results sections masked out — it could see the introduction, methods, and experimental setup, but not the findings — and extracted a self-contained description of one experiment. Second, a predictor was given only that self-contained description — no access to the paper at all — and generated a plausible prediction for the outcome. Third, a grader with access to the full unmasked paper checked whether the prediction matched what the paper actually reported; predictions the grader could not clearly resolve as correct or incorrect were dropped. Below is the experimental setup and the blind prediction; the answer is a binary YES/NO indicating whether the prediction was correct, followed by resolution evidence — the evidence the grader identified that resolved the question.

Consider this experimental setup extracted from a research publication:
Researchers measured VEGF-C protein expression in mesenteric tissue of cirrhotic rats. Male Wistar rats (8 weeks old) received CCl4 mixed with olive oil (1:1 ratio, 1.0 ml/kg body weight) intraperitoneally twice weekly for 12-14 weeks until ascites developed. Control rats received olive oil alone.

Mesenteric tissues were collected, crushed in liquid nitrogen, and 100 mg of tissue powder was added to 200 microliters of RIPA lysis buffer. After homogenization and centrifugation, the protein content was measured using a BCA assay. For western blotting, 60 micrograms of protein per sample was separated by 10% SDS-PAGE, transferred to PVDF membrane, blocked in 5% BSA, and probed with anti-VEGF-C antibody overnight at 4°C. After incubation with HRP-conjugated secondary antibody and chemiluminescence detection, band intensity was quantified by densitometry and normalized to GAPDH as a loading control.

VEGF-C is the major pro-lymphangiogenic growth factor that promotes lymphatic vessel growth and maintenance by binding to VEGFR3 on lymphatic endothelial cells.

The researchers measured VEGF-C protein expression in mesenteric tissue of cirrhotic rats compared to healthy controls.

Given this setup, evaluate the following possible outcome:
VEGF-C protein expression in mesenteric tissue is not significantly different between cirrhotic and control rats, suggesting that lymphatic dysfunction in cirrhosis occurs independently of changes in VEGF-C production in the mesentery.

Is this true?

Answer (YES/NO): YES